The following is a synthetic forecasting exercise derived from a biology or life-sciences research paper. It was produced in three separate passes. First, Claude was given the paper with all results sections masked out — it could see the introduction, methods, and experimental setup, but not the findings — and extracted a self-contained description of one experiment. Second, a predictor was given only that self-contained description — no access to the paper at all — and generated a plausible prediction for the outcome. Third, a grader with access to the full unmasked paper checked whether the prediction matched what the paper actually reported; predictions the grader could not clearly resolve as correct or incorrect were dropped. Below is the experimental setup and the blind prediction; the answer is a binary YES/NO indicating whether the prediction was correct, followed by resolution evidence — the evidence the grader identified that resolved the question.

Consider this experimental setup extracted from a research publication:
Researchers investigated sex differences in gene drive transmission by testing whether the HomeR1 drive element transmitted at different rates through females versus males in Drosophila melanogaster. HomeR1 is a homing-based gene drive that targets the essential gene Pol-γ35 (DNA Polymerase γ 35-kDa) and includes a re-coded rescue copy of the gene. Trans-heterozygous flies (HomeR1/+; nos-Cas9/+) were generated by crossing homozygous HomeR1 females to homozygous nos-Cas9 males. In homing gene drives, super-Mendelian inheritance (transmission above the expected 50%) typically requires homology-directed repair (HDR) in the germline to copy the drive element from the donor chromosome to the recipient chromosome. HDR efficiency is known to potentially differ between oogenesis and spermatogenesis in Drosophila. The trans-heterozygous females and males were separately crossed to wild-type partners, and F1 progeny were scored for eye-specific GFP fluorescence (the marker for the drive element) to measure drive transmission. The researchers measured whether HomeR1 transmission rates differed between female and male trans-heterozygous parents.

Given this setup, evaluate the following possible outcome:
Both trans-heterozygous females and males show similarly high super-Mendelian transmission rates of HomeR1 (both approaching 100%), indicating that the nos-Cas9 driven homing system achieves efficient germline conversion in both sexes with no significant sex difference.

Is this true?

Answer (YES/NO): NO